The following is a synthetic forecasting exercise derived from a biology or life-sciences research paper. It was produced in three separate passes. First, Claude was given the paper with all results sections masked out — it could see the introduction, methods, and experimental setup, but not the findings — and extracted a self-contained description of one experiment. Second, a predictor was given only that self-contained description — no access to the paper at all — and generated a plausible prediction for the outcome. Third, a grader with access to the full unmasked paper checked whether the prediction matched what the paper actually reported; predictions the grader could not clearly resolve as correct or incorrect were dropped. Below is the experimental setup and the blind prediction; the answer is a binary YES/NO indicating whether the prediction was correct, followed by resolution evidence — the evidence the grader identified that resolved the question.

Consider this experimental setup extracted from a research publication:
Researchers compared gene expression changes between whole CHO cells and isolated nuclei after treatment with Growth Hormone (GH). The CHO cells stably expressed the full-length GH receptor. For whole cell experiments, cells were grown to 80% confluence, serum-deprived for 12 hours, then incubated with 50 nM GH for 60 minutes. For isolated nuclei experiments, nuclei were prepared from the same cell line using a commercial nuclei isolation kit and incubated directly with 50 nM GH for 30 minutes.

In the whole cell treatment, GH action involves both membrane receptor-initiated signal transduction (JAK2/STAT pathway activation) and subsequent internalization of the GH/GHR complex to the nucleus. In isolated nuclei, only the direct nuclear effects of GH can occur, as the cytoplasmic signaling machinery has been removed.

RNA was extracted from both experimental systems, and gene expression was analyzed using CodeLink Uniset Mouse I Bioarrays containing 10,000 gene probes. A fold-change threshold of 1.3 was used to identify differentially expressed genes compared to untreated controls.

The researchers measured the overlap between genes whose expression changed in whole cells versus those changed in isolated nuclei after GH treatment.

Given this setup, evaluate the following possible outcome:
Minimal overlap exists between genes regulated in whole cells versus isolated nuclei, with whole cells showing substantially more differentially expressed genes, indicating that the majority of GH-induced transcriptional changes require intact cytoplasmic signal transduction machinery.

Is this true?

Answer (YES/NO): NO